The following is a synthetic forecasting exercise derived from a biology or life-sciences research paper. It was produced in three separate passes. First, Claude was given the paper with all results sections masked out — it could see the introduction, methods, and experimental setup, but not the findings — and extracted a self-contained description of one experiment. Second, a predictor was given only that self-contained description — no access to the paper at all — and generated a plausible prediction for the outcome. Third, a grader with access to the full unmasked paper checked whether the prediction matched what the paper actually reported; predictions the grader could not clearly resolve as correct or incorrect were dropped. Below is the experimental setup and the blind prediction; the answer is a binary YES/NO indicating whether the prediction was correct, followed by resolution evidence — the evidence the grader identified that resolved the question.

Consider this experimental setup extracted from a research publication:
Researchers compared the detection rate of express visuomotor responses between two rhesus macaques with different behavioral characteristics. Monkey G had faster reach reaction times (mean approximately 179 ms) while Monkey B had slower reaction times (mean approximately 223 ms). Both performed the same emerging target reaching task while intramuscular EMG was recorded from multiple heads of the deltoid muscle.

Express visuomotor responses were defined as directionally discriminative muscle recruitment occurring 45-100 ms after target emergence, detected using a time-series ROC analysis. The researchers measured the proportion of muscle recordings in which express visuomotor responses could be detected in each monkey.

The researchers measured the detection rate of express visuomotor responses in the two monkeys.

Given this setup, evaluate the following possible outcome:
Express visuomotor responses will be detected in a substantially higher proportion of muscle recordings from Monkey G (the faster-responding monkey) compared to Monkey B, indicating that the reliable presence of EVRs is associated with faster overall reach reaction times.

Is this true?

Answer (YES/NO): NO